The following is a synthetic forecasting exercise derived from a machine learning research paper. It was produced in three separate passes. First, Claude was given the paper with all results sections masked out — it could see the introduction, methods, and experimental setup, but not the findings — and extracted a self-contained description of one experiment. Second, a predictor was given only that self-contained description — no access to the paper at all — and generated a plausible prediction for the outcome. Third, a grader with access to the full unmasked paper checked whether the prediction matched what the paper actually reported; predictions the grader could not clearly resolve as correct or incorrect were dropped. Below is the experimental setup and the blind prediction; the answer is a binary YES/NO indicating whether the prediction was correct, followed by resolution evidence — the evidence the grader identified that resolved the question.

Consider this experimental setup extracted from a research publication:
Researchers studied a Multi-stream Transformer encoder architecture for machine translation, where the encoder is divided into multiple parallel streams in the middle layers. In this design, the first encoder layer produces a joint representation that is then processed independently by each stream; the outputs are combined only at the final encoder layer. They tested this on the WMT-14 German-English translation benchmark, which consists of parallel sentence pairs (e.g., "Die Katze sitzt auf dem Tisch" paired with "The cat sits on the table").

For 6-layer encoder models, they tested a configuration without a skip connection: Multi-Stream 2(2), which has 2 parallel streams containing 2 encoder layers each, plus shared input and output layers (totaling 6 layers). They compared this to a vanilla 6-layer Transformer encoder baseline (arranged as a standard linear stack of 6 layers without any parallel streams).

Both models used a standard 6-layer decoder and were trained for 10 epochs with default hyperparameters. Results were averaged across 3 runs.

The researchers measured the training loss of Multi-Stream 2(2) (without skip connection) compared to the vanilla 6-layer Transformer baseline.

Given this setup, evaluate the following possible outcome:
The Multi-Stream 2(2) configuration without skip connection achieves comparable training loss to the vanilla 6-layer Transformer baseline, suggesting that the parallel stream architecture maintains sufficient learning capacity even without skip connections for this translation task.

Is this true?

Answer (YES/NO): NO